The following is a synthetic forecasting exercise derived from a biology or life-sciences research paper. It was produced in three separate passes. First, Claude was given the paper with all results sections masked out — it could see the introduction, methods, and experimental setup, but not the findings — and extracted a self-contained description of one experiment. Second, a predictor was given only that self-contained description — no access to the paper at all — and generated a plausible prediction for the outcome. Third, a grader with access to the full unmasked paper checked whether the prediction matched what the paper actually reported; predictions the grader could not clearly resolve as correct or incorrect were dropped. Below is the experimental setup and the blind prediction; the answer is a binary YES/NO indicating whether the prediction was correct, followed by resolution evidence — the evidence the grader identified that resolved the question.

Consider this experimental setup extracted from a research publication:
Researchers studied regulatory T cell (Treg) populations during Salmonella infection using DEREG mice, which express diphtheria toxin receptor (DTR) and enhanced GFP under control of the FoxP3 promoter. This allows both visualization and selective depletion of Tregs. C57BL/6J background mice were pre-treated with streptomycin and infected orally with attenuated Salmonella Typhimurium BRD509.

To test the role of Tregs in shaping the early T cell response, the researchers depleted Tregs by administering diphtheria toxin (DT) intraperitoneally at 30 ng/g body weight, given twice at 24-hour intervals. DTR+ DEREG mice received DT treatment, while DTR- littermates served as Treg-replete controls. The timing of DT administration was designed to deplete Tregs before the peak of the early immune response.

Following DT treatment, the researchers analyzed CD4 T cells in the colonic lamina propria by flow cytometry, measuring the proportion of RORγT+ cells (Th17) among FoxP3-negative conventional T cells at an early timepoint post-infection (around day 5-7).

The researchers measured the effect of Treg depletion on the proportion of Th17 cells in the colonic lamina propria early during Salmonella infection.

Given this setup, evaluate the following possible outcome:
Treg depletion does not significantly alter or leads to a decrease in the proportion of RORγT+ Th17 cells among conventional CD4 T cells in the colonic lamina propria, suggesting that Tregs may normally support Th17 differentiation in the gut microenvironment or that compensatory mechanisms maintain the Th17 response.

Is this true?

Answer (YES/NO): YES